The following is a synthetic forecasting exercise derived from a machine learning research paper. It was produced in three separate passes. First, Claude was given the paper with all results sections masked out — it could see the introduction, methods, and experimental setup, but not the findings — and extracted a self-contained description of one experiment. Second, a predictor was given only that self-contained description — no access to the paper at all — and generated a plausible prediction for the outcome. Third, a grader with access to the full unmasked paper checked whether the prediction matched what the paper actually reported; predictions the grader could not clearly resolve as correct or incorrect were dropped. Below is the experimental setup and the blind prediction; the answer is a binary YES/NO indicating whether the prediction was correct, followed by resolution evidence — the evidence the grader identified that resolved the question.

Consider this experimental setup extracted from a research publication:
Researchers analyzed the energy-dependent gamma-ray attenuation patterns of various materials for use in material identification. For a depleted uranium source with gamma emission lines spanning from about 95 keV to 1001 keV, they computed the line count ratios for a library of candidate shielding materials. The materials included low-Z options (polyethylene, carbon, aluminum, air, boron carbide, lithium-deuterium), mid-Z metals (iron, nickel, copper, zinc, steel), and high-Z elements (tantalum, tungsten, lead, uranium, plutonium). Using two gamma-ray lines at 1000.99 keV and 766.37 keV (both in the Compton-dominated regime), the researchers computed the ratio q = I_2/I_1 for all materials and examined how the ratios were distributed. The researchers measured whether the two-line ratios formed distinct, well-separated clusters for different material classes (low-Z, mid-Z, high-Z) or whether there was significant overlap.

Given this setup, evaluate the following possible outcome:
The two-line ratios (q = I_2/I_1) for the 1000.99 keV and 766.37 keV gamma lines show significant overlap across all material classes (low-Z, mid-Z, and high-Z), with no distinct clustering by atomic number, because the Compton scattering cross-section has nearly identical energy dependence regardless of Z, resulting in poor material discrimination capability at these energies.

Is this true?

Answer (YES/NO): NO